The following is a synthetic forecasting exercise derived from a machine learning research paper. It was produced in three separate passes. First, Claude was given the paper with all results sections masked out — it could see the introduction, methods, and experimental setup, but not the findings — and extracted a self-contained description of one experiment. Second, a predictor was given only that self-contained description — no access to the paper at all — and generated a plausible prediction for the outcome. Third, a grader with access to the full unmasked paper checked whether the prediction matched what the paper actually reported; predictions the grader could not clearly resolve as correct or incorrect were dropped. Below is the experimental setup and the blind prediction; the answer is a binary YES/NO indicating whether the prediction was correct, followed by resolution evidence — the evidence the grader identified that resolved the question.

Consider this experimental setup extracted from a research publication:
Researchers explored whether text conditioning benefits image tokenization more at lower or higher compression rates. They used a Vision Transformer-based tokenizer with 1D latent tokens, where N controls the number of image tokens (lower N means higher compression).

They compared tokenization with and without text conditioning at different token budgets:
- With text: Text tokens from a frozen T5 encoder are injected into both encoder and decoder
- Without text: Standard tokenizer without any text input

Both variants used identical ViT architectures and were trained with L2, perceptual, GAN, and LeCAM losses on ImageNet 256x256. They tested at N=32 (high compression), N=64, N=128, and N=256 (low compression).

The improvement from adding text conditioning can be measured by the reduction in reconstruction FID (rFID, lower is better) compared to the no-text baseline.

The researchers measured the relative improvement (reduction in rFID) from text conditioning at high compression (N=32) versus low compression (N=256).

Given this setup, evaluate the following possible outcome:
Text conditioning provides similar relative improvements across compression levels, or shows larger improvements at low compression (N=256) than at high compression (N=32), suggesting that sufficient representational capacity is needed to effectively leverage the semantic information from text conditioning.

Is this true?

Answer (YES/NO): NO